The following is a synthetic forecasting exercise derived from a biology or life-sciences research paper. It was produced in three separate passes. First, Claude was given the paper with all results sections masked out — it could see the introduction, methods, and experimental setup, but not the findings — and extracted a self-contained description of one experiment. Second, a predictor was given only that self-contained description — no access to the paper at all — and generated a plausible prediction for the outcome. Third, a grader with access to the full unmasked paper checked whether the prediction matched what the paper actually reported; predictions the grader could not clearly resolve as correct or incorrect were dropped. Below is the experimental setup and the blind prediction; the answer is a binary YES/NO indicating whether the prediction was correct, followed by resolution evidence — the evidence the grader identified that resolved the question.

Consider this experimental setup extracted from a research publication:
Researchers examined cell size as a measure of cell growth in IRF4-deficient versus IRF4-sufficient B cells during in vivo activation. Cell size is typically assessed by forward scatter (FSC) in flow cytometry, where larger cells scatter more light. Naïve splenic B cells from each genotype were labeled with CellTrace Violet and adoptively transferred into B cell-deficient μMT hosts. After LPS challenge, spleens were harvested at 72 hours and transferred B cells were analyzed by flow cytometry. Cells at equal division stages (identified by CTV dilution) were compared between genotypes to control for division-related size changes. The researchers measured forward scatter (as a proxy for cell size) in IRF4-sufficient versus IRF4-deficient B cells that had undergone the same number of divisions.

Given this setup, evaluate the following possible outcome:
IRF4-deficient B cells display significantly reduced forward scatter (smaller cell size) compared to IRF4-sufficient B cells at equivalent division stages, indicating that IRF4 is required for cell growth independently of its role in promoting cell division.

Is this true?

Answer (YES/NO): YES